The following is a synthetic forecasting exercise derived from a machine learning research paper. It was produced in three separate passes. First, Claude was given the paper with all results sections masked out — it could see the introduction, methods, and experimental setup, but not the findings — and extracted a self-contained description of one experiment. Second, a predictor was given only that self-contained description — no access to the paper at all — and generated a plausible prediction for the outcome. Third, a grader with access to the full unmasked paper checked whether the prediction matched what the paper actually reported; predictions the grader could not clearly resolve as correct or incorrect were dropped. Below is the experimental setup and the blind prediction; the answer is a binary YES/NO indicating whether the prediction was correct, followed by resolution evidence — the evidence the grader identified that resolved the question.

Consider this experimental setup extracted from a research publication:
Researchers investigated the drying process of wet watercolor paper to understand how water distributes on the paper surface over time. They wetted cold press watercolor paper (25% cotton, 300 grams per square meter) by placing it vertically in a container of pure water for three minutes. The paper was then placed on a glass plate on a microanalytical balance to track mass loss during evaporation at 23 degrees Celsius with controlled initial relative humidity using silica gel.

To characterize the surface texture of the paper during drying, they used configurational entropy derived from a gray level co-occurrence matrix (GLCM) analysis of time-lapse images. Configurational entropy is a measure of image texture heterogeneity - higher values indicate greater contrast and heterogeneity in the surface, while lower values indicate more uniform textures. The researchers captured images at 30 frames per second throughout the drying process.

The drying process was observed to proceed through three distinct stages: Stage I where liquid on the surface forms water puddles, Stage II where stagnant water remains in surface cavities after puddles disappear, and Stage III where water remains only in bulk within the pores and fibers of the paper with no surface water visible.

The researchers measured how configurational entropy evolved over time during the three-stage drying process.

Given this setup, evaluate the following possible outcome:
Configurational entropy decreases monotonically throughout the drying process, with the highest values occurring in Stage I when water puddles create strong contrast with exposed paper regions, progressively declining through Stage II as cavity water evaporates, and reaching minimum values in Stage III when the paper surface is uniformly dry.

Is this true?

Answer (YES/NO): NO